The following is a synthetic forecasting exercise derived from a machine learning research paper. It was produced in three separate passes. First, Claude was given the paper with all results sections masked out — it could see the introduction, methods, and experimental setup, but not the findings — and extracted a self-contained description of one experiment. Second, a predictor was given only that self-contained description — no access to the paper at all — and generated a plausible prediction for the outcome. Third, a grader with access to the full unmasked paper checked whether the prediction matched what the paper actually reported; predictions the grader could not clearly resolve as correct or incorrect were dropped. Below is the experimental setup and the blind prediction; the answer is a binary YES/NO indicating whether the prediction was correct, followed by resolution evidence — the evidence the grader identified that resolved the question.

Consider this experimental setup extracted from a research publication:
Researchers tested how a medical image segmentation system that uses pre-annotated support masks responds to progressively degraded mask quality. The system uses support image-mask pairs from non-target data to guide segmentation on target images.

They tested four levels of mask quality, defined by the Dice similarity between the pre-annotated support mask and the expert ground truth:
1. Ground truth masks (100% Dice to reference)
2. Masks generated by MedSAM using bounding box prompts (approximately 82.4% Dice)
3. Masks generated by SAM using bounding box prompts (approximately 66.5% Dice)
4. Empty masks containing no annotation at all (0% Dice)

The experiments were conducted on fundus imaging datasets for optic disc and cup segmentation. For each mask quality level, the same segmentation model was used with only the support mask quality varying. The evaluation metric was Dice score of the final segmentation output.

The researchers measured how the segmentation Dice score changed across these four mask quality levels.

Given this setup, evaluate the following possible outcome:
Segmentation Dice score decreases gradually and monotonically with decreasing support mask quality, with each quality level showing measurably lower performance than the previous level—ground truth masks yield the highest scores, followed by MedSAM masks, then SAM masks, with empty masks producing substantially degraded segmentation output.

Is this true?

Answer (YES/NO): NO